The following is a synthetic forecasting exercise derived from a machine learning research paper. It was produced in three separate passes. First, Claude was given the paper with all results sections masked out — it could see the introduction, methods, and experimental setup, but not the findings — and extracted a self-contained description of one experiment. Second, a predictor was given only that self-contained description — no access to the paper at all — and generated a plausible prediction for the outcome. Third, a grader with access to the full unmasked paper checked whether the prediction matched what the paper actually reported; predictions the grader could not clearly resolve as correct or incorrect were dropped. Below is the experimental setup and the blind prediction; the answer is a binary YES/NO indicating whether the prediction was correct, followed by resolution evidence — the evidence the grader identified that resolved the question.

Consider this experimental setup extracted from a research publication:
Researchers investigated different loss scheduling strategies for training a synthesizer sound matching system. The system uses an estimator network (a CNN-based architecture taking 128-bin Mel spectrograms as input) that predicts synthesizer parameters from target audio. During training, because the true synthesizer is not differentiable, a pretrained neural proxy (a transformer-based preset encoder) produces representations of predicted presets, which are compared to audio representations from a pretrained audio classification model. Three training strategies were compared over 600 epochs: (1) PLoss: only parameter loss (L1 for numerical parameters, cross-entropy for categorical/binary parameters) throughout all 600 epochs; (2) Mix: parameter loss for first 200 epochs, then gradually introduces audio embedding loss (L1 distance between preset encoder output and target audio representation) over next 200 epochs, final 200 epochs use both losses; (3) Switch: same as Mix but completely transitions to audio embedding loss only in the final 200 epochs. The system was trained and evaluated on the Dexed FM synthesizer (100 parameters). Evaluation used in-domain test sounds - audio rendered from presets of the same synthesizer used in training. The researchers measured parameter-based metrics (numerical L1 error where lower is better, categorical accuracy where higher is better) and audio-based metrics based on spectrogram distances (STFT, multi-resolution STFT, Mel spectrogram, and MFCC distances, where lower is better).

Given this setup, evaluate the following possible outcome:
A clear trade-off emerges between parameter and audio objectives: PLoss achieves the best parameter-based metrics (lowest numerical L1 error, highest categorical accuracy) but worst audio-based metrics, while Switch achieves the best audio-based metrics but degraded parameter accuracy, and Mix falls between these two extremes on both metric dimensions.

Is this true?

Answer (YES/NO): NO